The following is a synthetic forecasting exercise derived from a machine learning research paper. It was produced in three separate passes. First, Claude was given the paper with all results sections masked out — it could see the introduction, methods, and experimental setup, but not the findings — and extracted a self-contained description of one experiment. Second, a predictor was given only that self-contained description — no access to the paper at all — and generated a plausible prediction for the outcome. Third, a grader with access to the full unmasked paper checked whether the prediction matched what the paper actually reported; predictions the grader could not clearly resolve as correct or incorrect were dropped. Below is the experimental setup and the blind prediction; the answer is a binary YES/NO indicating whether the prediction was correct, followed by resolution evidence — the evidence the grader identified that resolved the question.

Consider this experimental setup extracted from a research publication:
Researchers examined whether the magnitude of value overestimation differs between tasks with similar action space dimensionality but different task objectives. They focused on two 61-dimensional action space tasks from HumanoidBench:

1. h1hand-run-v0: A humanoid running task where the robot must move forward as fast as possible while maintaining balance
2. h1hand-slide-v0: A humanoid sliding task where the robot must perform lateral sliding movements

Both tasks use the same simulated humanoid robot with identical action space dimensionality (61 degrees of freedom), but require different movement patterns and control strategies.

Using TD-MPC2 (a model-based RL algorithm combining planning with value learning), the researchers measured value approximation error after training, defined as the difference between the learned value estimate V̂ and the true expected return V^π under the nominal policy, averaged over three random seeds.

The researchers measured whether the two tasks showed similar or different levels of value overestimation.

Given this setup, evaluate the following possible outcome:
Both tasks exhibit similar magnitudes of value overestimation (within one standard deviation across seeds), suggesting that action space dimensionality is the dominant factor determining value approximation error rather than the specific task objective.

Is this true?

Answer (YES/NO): NO